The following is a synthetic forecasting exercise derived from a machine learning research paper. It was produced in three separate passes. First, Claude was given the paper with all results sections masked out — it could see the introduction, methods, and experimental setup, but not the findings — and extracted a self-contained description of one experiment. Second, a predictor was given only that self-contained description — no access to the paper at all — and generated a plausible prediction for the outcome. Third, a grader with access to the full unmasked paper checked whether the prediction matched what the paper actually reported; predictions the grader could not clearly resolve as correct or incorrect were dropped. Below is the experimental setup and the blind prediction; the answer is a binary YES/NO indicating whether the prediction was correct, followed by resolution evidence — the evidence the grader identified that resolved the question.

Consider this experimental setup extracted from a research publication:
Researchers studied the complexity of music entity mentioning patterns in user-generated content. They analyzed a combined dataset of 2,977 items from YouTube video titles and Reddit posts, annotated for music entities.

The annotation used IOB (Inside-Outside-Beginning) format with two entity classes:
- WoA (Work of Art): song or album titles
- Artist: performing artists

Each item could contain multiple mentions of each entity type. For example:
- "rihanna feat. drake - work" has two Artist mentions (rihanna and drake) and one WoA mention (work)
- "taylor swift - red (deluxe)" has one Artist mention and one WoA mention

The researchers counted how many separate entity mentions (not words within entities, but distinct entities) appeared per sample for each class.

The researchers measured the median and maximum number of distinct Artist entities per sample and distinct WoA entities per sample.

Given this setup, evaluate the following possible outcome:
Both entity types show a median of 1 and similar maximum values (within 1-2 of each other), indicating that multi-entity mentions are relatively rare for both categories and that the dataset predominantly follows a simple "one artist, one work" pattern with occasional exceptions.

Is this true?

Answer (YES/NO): NO